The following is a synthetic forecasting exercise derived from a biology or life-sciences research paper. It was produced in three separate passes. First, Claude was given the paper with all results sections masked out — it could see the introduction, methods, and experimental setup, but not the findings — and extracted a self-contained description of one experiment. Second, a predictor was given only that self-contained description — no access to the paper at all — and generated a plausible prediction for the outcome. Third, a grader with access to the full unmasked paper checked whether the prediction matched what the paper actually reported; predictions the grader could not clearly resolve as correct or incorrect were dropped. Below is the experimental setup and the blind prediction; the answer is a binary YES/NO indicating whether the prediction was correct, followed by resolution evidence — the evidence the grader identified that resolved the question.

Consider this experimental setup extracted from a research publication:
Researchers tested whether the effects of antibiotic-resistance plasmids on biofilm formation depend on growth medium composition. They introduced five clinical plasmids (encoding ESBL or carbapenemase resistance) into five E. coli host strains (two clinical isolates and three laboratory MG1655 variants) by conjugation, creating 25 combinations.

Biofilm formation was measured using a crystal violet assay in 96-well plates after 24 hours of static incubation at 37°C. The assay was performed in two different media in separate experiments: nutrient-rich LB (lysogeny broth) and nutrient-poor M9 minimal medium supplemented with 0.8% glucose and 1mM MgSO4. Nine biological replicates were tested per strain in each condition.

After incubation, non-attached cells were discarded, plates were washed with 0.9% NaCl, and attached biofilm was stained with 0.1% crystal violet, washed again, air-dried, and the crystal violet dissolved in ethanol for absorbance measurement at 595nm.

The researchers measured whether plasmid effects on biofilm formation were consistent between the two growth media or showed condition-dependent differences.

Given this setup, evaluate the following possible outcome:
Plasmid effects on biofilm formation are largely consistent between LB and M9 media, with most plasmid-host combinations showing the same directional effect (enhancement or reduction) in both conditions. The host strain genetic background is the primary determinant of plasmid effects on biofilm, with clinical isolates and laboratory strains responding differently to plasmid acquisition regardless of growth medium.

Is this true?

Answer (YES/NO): NO